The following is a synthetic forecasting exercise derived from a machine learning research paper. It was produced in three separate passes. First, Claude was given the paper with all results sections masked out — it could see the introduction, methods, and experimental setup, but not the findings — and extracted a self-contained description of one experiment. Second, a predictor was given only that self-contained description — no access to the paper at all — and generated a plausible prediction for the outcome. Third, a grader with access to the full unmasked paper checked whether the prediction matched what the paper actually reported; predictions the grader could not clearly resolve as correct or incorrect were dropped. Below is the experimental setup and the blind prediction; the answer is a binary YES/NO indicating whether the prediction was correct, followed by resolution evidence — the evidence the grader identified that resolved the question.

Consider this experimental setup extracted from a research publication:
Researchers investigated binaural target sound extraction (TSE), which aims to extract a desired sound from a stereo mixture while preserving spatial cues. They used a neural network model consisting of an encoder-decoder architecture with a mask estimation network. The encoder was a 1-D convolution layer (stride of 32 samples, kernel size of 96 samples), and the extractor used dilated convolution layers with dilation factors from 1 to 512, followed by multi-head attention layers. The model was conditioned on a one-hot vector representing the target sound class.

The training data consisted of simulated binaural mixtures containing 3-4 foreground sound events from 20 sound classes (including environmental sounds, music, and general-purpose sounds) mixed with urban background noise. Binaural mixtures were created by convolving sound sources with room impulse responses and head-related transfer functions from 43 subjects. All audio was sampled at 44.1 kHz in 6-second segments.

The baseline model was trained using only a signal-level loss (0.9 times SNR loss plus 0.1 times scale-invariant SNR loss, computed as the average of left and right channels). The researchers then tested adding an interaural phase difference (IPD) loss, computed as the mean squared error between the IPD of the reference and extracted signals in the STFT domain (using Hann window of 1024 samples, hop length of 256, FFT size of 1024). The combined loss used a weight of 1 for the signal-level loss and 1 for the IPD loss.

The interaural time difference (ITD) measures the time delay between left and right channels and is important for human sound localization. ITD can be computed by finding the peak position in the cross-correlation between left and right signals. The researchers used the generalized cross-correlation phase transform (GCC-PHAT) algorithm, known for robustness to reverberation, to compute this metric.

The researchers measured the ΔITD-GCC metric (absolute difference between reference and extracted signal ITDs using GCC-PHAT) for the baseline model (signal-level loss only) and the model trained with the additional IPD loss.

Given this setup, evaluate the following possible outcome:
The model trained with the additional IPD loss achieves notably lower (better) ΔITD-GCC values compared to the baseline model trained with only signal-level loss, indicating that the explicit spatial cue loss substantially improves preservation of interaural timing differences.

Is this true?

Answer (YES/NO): NO